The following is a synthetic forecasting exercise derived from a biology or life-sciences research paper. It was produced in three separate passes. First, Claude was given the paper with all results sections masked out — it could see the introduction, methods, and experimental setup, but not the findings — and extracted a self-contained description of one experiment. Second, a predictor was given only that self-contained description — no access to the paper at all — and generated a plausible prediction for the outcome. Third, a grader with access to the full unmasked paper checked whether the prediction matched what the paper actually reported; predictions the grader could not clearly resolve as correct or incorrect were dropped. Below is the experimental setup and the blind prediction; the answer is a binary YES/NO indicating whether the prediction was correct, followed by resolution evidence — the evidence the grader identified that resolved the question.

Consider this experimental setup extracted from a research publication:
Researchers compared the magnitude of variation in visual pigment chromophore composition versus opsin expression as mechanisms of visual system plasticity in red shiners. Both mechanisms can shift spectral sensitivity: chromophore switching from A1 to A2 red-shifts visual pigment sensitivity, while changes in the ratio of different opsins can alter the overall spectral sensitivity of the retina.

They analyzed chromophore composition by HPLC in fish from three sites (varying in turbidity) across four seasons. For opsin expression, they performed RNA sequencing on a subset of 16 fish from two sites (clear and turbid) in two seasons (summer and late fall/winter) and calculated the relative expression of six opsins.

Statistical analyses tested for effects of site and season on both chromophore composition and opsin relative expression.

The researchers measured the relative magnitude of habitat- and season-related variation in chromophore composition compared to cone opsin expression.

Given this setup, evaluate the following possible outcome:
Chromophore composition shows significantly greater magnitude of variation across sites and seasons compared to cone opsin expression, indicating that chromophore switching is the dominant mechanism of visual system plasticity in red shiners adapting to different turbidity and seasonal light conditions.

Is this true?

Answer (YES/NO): YES